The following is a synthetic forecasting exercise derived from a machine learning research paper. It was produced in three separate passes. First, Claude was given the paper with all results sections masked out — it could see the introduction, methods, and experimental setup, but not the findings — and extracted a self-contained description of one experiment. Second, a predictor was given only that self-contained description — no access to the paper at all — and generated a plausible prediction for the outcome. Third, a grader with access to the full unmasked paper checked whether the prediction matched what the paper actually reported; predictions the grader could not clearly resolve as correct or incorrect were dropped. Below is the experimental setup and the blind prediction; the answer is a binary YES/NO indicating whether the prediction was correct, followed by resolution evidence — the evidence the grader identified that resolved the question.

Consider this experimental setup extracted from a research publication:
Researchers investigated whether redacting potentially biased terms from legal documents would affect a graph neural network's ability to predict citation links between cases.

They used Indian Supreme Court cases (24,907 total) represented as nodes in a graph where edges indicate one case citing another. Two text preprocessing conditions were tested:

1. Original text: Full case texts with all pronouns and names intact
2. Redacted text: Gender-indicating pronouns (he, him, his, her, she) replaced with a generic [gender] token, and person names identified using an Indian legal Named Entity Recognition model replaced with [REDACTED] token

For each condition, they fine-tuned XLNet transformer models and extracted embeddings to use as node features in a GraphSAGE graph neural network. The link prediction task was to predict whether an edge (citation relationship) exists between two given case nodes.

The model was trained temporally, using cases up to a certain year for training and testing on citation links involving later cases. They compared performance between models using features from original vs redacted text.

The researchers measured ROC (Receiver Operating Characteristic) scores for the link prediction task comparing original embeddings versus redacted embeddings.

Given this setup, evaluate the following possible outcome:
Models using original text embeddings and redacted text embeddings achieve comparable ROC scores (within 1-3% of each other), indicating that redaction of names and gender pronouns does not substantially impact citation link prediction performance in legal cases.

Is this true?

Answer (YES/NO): YES